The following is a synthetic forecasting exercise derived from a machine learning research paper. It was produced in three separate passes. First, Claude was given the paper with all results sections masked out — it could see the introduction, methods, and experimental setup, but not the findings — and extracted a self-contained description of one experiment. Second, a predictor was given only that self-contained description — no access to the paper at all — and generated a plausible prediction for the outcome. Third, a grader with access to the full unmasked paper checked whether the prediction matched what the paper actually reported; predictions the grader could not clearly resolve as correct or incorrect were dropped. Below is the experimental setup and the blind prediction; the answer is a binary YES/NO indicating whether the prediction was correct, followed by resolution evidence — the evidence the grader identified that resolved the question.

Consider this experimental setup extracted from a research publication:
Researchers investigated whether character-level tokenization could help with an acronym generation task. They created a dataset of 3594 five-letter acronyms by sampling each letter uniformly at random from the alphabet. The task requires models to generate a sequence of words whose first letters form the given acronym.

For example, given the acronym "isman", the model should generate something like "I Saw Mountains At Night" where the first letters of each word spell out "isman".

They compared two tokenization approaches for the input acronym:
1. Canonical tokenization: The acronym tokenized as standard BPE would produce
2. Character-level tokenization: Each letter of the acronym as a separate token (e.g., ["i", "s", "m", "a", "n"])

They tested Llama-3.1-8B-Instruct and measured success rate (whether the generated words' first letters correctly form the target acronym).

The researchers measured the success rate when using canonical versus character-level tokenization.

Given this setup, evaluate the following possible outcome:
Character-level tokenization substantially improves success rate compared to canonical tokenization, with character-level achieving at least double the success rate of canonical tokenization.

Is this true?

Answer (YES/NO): NO